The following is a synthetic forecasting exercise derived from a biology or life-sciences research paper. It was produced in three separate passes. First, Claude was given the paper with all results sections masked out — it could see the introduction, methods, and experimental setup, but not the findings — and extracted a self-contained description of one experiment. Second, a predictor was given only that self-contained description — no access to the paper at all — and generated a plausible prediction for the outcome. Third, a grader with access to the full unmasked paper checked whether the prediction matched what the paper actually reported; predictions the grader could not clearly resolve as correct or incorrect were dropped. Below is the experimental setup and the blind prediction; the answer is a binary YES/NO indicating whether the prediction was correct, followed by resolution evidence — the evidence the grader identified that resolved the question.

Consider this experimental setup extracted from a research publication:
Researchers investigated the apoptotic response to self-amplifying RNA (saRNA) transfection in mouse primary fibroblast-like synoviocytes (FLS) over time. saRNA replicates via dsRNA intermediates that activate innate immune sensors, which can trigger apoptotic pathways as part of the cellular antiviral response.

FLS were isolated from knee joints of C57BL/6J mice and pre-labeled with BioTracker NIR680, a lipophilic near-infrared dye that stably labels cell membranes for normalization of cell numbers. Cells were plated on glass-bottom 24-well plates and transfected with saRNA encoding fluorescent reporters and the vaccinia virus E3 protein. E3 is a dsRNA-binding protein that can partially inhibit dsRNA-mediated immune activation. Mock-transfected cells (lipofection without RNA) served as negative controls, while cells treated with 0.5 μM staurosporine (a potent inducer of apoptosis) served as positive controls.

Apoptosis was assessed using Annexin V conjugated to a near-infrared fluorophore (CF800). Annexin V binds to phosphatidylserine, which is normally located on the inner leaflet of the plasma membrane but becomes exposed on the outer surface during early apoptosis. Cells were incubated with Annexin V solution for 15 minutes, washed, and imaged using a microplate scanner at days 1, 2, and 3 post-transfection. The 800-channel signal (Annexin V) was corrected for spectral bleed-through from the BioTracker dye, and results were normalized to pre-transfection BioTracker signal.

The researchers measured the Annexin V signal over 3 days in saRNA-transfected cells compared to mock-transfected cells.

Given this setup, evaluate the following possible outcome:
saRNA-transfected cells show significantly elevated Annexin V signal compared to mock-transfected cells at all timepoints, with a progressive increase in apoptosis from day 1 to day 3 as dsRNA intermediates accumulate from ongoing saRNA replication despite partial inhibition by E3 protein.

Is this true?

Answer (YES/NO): NO